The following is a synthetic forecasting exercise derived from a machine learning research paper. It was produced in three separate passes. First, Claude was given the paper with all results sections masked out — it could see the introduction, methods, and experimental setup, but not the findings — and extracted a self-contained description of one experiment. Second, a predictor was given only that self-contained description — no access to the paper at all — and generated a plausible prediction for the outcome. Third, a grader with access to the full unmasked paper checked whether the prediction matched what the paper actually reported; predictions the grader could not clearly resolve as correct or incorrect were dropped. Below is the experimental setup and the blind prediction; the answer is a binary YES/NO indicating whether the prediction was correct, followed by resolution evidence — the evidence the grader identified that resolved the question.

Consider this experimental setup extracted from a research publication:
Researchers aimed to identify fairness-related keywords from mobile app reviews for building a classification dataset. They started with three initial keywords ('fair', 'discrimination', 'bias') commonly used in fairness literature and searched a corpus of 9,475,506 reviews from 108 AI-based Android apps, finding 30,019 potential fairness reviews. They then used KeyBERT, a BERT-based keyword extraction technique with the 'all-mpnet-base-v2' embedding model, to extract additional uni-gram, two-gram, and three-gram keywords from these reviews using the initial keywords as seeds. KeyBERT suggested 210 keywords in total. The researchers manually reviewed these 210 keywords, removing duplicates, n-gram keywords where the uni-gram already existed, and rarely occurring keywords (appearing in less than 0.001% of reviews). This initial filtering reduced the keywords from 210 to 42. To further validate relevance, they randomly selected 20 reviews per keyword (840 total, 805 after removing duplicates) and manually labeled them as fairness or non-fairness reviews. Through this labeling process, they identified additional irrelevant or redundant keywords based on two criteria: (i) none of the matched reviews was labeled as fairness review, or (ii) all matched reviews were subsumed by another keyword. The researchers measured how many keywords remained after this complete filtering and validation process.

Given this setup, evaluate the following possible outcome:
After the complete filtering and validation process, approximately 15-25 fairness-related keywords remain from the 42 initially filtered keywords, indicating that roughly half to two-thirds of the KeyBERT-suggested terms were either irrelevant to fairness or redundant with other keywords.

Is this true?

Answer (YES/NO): YES